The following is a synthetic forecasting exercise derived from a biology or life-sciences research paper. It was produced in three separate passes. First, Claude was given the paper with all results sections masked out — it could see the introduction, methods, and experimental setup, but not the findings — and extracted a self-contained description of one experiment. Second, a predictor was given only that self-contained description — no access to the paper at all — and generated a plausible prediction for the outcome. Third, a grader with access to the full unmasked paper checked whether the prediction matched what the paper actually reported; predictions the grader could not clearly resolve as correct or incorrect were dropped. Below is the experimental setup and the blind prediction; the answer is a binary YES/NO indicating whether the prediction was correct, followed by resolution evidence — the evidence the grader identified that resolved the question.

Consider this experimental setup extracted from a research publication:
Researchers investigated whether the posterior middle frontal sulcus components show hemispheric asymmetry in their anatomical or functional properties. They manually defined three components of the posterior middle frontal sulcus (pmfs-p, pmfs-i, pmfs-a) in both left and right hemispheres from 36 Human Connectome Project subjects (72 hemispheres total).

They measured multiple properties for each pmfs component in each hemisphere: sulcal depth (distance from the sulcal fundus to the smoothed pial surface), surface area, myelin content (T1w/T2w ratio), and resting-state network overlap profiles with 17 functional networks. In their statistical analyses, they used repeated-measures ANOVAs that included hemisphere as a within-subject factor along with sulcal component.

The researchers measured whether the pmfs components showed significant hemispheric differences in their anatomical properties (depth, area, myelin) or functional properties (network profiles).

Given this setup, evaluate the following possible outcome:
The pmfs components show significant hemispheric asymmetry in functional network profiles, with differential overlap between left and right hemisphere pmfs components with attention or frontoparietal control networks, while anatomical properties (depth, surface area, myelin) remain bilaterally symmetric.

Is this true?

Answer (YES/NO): NO